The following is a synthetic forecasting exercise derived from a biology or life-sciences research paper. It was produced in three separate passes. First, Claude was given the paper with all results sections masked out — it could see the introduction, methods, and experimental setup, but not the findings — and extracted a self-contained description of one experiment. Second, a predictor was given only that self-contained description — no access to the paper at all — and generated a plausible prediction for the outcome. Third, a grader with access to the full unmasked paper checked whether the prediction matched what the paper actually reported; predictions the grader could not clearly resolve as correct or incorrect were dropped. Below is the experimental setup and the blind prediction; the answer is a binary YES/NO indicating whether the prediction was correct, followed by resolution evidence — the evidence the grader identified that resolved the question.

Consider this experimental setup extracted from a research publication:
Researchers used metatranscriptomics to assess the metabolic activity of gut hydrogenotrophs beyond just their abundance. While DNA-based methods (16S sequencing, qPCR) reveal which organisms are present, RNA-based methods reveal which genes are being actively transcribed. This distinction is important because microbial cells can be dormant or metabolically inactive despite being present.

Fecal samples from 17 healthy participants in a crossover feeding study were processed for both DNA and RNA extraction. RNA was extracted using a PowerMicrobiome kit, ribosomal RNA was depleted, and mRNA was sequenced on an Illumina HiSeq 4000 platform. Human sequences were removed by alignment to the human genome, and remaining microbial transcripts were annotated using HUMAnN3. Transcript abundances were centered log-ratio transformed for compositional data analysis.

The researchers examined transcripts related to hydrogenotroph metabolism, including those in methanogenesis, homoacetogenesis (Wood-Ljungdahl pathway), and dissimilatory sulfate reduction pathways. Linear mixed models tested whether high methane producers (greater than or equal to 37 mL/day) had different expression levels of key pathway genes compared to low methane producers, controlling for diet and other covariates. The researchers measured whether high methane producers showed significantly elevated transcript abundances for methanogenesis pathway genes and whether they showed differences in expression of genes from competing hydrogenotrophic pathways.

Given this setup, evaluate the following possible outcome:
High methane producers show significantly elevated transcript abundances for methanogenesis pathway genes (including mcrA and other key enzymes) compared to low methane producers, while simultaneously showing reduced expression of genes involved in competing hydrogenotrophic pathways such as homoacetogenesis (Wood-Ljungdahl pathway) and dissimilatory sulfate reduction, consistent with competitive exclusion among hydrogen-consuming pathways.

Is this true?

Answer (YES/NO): NO